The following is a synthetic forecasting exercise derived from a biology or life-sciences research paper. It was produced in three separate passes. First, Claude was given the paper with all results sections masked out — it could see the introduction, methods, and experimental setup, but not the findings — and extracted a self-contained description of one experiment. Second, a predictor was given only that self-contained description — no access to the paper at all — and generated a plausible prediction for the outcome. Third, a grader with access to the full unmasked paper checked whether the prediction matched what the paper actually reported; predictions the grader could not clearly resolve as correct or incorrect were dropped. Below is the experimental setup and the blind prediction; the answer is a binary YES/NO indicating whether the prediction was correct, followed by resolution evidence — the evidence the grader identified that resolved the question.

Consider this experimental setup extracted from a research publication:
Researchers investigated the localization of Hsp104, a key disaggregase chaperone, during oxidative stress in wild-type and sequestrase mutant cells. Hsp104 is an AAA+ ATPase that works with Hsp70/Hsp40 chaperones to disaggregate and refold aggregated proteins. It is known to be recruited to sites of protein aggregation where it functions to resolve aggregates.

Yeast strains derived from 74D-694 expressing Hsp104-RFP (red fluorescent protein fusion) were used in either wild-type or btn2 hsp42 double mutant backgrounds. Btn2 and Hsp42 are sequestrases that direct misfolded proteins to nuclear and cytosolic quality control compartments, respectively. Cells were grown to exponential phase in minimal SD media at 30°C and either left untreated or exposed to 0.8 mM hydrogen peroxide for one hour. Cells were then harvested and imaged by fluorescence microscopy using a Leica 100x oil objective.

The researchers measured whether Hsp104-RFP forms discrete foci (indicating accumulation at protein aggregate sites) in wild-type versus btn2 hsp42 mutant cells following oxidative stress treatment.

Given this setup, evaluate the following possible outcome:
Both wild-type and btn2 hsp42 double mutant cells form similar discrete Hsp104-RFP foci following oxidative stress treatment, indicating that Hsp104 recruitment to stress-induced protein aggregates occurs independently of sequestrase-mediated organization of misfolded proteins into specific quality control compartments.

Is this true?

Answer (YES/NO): NO